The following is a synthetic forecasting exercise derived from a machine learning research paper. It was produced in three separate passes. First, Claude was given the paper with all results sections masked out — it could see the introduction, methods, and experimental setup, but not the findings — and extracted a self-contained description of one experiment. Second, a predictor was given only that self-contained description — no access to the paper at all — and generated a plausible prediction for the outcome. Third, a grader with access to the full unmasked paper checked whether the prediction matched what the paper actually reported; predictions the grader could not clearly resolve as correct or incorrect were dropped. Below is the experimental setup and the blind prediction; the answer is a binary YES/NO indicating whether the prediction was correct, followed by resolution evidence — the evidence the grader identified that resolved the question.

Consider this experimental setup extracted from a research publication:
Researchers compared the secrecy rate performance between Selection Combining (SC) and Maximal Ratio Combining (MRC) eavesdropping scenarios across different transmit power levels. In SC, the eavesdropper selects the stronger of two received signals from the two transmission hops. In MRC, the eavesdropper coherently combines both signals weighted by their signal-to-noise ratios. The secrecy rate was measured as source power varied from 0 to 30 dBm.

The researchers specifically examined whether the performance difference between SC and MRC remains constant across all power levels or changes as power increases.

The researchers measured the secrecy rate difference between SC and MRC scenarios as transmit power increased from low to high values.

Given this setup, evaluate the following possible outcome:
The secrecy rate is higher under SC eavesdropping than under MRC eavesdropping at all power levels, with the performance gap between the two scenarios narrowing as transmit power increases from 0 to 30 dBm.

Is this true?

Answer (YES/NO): NO